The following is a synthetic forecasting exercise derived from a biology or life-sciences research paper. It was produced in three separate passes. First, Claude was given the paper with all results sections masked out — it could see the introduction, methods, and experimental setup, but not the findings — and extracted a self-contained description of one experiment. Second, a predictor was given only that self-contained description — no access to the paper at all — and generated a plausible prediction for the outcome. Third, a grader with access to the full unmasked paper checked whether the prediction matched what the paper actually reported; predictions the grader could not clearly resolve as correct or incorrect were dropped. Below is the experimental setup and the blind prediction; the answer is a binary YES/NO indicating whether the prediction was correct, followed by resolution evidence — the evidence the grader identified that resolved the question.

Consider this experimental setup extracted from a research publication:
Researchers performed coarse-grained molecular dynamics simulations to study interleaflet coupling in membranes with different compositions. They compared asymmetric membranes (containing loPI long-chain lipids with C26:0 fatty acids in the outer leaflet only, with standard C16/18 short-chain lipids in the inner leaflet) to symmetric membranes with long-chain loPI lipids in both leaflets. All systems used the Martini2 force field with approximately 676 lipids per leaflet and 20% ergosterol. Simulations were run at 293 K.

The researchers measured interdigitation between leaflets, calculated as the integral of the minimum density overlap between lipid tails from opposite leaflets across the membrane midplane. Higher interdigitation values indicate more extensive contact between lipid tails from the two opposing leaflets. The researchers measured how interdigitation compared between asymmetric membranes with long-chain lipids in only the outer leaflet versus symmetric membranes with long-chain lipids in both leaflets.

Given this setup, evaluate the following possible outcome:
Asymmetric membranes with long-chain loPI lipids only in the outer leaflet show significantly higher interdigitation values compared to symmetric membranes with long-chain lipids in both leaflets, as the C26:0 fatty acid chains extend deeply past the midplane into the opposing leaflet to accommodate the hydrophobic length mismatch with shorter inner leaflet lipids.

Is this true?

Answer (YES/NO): NO